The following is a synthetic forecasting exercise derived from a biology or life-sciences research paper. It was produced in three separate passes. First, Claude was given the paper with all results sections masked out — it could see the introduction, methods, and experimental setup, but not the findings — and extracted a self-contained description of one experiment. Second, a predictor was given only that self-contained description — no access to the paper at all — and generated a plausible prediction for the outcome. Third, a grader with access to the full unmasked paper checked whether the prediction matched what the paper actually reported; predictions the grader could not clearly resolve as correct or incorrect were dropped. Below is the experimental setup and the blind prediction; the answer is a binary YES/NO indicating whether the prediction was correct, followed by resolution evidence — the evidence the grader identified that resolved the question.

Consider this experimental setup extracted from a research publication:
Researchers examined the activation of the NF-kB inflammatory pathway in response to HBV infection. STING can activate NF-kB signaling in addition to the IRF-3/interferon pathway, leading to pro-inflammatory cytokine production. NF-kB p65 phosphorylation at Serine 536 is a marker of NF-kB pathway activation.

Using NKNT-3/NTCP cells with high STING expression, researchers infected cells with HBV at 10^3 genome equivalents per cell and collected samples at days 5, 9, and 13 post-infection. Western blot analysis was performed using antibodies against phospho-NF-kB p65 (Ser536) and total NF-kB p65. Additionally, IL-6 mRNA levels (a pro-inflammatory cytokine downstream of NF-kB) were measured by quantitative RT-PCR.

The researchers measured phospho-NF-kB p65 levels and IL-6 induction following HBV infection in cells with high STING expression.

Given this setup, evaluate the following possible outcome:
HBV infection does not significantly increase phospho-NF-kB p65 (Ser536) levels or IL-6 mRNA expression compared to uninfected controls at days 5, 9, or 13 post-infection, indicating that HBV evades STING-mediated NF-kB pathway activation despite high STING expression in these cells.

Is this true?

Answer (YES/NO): NO